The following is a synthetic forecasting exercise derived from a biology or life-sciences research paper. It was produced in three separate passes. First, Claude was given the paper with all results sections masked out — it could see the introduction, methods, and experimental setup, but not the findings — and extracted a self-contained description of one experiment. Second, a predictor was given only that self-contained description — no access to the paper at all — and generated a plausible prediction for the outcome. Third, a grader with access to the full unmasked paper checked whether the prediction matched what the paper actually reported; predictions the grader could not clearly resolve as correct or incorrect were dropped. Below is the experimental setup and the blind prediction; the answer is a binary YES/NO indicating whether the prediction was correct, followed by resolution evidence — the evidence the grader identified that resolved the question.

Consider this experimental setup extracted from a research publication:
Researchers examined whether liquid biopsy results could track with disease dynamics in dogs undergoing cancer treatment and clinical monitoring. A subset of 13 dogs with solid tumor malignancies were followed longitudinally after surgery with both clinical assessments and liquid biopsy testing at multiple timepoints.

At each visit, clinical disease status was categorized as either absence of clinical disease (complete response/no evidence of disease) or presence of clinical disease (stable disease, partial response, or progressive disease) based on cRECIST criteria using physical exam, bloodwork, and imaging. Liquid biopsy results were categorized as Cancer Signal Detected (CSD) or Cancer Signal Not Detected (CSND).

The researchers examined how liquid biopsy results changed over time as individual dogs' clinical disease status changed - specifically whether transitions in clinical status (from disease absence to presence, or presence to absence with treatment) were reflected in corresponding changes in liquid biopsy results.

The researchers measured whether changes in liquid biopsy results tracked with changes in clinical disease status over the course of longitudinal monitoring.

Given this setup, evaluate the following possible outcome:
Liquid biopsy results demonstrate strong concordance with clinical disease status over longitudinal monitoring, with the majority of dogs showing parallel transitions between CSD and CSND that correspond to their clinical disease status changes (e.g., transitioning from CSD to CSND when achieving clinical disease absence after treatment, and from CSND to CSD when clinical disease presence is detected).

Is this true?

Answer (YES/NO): NO